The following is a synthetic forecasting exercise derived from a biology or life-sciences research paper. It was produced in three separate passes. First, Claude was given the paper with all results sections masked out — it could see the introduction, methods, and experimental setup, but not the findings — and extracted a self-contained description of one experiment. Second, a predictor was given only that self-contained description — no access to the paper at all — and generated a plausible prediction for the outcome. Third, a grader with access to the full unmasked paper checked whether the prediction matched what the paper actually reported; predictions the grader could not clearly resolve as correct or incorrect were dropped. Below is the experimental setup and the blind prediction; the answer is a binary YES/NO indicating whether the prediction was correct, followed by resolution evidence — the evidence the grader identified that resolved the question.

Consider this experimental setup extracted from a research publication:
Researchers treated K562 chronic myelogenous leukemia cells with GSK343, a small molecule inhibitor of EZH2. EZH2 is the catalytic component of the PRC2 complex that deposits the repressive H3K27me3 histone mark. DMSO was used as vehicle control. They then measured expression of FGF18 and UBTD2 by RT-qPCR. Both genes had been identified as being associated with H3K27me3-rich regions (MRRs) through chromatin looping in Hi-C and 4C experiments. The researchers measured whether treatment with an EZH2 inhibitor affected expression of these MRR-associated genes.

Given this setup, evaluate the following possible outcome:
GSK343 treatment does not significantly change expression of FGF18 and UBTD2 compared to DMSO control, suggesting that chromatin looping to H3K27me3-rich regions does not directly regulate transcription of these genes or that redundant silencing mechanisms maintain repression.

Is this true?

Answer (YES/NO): NO